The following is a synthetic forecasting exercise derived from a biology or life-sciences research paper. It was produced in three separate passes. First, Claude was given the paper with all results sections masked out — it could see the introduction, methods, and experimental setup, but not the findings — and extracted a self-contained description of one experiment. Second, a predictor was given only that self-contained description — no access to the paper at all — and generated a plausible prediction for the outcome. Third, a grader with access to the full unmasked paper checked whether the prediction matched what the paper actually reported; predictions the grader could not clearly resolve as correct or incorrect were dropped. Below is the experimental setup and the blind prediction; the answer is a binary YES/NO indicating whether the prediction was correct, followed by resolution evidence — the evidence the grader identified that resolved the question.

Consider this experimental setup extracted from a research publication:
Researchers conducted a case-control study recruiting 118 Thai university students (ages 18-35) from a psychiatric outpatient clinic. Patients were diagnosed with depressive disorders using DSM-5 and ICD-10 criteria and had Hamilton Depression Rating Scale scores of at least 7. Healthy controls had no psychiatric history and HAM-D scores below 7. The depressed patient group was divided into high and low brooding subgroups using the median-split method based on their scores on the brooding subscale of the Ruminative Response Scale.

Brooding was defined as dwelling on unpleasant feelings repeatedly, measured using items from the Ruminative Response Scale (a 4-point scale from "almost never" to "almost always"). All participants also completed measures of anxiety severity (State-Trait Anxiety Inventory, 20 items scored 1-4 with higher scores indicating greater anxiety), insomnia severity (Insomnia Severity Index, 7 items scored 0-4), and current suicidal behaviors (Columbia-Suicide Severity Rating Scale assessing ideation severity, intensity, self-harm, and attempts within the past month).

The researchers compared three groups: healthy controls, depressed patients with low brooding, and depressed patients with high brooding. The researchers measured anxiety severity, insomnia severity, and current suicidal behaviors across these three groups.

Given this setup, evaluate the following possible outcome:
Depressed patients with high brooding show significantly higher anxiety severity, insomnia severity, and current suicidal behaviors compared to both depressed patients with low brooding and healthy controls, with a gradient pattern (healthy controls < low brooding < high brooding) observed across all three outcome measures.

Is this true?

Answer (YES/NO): NO